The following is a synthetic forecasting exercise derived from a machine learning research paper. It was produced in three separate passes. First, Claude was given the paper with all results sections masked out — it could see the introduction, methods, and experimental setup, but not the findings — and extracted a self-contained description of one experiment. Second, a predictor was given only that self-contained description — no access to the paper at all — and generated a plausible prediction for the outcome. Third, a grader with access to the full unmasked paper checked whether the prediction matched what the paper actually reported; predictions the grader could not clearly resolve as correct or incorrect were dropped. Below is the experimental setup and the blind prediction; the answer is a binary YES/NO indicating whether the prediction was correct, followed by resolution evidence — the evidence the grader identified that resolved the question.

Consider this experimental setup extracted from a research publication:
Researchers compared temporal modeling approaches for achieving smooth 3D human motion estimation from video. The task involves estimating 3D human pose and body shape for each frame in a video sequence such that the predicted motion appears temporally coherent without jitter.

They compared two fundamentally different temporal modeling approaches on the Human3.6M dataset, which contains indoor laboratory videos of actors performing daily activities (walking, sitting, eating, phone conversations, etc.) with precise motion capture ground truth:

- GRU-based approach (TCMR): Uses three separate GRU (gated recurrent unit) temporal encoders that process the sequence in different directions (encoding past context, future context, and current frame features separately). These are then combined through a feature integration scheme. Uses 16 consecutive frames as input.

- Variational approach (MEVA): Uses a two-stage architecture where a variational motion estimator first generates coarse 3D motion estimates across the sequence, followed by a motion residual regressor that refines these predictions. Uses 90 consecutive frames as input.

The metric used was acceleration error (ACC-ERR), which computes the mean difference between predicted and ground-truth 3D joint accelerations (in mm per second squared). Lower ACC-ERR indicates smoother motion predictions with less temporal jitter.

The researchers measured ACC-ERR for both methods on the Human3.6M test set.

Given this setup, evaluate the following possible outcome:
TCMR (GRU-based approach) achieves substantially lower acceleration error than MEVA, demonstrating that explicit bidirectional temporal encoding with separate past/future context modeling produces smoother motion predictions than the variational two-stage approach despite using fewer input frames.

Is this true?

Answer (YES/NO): YES